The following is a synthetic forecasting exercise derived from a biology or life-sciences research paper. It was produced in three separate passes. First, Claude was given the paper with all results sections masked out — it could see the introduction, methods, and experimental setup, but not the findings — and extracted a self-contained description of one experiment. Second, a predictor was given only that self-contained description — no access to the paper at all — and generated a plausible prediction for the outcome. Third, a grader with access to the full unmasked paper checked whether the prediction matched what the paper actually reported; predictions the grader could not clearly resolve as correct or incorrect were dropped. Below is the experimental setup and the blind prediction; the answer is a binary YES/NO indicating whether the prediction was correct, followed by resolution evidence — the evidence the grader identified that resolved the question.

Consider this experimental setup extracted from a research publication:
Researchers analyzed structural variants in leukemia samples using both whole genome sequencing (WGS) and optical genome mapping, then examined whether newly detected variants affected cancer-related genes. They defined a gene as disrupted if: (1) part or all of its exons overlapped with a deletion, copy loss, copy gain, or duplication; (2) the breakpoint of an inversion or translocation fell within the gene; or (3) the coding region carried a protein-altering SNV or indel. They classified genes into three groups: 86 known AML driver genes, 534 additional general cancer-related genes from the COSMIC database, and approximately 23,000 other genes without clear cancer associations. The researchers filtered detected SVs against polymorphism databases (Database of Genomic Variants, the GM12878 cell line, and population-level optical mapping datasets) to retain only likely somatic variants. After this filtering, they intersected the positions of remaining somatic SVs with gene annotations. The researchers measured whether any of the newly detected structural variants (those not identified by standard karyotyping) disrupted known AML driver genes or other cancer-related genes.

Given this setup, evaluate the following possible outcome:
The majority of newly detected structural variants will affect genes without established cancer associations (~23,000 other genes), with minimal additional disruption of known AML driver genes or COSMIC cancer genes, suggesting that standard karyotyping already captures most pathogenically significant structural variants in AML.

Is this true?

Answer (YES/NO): NO